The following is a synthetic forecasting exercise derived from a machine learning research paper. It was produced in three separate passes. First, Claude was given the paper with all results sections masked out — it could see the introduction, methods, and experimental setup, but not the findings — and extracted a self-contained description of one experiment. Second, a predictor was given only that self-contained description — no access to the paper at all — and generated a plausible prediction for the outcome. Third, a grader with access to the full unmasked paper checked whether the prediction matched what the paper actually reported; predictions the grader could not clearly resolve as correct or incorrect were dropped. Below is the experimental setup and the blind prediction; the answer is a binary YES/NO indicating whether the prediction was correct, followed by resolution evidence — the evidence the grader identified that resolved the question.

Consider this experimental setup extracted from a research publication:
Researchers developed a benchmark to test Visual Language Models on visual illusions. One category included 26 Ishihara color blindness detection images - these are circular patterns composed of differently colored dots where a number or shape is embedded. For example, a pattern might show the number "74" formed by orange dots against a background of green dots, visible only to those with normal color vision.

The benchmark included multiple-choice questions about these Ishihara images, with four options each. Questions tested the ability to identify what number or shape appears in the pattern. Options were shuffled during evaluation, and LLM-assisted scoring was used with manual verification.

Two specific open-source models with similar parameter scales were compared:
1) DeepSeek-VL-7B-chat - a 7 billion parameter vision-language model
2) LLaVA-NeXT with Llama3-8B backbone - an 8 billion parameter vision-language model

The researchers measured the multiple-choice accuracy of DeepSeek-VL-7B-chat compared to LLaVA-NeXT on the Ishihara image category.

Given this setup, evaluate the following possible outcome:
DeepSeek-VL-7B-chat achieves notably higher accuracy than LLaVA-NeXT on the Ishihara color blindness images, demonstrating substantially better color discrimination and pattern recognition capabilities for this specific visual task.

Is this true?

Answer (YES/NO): NO